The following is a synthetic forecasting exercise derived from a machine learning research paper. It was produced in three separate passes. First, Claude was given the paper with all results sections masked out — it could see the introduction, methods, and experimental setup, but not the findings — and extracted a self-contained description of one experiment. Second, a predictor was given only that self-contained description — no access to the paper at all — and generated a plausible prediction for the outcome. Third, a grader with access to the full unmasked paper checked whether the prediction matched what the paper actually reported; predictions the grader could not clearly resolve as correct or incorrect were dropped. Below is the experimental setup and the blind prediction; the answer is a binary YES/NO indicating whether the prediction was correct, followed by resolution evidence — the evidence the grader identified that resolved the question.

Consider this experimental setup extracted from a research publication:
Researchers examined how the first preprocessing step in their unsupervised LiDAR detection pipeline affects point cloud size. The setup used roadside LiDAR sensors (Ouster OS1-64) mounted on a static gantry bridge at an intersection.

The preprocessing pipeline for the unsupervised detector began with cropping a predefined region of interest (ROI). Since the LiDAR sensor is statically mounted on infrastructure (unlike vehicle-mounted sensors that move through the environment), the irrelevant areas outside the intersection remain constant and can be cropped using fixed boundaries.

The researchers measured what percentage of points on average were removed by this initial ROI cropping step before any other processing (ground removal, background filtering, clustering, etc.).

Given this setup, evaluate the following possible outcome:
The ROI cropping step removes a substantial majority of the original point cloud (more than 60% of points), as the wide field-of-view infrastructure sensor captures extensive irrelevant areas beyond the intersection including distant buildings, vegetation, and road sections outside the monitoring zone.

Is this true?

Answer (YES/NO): YES